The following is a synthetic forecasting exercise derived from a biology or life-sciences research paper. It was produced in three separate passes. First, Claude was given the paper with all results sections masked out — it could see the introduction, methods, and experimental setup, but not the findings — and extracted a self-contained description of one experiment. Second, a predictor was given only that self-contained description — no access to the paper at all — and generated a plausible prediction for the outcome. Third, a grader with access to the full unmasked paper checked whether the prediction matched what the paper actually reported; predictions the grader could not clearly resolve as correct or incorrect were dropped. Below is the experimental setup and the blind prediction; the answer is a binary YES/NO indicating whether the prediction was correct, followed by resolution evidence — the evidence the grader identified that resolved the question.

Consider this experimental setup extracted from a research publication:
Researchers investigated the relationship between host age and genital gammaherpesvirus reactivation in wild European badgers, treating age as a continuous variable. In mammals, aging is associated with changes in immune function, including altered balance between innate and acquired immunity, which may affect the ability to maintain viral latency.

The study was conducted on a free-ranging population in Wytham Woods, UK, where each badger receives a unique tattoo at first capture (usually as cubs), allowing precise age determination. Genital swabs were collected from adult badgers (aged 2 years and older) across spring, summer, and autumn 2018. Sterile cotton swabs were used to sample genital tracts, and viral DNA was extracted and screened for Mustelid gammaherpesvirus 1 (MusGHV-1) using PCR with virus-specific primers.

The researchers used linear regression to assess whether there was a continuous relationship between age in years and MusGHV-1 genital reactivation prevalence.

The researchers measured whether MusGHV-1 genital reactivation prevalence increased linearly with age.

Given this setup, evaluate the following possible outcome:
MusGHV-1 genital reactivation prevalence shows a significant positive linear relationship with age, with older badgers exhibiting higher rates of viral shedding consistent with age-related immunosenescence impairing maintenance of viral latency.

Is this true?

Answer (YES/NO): NO